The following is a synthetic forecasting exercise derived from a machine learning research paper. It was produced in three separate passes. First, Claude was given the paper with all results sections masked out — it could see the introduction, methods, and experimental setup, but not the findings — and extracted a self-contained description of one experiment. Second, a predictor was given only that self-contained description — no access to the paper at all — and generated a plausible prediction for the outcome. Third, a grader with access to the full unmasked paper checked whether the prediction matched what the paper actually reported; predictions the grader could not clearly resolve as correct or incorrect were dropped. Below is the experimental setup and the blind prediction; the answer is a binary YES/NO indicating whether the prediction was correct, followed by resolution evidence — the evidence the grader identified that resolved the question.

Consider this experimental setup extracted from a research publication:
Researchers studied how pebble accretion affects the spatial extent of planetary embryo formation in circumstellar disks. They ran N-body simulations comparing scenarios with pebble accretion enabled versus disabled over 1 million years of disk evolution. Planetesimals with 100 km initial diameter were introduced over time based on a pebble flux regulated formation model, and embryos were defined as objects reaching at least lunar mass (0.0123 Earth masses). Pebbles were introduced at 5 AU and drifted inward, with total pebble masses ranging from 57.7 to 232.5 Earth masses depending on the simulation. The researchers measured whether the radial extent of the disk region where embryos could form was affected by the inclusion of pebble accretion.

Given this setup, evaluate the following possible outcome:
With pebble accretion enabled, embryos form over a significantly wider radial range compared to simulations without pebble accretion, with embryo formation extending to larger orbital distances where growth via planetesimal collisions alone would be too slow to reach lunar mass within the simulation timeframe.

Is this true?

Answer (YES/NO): NO